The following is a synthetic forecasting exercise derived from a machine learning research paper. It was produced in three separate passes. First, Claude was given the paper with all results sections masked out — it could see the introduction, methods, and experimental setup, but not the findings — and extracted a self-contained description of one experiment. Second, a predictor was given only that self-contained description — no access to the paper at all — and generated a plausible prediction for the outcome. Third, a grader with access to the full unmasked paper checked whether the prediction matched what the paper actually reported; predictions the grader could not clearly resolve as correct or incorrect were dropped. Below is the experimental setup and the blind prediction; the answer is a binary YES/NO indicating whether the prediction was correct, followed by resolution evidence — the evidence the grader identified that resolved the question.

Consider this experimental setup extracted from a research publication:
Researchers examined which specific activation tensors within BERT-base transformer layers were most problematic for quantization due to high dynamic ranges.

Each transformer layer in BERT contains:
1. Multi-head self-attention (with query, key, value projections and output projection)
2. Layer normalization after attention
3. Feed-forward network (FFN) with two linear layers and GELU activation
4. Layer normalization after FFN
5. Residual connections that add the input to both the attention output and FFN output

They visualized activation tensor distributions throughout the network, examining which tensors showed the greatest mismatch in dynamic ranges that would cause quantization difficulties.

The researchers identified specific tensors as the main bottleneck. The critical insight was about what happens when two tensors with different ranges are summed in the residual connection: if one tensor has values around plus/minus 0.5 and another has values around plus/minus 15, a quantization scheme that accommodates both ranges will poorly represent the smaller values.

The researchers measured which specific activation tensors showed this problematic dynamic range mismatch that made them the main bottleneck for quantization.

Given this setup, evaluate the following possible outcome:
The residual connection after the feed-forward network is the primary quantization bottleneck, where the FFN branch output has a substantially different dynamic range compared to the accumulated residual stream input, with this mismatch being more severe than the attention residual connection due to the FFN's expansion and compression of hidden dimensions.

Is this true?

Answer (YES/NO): YES